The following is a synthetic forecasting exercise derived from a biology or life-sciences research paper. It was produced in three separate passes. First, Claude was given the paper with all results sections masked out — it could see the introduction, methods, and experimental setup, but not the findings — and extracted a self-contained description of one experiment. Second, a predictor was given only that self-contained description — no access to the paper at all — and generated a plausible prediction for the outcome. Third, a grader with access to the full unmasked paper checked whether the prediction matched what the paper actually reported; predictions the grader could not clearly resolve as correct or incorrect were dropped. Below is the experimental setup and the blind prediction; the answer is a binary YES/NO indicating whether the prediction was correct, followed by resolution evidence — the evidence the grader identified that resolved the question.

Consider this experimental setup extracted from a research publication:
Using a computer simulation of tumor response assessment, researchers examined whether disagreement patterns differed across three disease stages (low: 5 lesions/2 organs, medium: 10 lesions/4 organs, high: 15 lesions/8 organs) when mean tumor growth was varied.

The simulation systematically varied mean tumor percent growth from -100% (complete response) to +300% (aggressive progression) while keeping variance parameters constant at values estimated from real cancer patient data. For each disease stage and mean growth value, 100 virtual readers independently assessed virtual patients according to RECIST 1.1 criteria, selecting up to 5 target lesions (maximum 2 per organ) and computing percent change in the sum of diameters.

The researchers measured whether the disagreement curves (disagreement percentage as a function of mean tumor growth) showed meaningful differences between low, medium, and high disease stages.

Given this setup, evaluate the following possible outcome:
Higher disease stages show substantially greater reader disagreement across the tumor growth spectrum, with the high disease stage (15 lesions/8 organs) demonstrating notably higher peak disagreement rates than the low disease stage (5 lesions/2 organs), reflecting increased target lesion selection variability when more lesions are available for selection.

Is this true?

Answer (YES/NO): YES